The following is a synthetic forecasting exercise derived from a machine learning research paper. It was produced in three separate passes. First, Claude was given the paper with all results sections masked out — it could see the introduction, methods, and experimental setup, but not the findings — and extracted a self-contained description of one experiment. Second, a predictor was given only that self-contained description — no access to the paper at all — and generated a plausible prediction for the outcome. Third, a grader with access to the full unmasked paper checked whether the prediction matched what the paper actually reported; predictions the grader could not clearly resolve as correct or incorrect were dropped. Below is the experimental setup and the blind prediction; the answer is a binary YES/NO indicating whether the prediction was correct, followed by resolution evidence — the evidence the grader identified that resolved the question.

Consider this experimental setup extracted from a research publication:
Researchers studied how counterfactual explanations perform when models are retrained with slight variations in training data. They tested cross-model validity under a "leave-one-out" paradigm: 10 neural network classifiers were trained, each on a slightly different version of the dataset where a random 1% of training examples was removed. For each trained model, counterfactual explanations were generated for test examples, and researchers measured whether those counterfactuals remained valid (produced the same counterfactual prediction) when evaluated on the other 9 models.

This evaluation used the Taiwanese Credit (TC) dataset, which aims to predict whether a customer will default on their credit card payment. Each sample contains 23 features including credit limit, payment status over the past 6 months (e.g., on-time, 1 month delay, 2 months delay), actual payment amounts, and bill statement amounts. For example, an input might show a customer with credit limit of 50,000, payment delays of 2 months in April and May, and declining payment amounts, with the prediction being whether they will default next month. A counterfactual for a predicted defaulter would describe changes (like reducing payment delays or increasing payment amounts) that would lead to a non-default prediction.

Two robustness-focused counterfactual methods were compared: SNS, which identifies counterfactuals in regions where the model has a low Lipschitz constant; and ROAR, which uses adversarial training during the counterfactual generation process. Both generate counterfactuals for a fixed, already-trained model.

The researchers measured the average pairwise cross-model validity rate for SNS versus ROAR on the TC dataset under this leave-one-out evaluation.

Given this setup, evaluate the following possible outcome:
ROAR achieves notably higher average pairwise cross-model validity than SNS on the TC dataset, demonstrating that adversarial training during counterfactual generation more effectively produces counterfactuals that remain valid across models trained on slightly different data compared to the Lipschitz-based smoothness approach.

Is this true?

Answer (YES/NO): NO